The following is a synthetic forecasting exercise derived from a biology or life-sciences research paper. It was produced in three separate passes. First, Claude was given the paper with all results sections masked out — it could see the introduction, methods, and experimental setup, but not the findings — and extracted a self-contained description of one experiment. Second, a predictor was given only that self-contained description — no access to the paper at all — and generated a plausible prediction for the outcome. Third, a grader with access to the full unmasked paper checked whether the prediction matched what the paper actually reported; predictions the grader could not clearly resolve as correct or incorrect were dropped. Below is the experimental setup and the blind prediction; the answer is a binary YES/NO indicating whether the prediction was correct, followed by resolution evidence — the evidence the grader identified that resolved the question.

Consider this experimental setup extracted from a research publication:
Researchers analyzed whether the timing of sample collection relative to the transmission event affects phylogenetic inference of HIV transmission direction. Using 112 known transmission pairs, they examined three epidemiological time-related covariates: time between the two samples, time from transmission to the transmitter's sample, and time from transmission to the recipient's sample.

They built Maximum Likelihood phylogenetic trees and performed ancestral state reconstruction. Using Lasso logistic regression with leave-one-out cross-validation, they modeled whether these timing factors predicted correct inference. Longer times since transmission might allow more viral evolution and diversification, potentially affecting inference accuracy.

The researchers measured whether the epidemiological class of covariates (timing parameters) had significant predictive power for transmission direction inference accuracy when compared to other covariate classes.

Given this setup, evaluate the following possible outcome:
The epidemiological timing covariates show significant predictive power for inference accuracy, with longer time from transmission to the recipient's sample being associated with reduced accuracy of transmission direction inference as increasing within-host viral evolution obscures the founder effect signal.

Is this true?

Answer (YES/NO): NO